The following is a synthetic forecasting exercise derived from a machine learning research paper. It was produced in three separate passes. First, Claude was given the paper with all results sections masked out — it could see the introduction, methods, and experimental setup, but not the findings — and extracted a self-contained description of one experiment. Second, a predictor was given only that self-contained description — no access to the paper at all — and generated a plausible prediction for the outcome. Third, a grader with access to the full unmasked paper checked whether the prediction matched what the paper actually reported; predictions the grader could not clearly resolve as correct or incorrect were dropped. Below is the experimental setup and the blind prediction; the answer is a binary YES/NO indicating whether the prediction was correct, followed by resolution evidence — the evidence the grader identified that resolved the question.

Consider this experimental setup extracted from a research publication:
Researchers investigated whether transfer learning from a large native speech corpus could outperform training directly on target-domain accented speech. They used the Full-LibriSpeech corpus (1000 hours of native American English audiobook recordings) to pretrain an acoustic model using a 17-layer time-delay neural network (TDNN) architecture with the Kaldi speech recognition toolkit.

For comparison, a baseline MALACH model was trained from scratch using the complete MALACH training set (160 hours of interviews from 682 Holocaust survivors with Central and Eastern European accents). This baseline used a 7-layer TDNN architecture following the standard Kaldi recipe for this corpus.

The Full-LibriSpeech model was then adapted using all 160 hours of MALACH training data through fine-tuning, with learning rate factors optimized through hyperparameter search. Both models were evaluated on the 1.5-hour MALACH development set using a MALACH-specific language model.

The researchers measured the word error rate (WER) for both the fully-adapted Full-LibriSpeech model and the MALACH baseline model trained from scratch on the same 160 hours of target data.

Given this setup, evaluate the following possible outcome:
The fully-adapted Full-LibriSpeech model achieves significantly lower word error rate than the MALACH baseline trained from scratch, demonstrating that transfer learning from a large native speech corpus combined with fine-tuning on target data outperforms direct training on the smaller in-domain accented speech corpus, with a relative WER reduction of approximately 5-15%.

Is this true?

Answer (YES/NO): NO